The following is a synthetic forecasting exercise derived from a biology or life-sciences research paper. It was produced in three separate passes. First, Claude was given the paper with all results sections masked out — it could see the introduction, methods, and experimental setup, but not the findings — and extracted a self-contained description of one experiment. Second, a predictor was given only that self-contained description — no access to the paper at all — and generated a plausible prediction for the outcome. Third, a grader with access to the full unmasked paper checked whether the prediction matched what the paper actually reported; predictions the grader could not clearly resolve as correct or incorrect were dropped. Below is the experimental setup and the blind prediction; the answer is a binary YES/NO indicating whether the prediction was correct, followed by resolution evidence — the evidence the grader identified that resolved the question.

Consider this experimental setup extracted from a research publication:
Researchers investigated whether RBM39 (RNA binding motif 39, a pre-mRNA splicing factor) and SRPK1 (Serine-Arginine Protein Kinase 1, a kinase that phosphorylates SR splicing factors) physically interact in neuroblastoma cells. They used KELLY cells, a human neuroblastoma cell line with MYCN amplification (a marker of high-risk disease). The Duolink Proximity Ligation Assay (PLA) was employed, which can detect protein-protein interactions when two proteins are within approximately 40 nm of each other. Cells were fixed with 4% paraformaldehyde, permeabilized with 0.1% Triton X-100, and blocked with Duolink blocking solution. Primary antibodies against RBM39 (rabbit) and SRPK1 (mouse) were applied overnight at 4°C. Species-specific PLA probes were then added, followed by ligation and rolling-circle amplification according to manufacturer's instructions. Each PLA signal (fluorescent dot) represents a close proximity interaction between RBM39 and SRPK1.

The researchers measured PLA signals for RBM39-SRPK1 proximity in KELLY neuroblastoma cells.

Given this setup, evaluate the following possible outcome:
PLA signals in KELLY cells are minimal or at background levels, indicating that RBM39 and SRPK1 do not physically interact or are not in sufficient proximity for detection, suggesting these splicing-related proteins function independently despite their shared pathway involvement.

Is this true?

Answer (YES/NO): NO